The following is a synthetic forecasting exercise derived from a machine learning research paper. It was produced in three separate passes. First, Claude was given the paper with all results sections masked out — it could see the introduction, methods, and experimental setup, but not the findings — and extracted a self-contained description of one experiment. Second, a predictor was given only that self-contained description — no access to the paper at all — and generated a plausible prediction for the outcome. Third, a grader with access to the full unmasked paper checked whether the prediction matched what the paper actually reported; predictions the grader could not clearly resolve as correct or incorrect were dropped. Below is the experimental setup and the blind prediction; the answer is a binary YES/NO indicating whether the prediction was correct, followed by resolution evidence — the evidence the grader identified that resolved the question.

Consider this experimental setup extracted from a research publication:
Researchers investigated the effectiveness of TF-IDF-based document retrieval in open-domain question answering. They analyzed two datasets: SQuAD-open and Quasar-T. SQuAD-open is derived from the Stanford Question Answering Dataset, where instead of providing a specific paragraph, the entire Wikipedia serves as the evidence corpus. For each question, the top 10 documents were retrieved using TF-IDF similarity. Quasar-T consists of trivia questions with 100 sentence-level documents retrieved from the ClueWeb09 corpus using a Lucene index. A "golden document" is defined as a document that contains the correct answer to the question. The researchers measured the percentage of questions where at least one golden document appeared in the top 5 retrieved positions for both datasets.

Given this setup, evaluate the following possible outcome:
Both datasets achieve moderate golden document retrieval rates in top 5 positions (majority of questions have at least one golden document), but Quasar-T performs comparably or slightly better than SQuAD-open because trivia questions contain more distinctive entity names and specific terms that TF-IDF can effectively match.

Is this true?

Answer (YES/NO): NO